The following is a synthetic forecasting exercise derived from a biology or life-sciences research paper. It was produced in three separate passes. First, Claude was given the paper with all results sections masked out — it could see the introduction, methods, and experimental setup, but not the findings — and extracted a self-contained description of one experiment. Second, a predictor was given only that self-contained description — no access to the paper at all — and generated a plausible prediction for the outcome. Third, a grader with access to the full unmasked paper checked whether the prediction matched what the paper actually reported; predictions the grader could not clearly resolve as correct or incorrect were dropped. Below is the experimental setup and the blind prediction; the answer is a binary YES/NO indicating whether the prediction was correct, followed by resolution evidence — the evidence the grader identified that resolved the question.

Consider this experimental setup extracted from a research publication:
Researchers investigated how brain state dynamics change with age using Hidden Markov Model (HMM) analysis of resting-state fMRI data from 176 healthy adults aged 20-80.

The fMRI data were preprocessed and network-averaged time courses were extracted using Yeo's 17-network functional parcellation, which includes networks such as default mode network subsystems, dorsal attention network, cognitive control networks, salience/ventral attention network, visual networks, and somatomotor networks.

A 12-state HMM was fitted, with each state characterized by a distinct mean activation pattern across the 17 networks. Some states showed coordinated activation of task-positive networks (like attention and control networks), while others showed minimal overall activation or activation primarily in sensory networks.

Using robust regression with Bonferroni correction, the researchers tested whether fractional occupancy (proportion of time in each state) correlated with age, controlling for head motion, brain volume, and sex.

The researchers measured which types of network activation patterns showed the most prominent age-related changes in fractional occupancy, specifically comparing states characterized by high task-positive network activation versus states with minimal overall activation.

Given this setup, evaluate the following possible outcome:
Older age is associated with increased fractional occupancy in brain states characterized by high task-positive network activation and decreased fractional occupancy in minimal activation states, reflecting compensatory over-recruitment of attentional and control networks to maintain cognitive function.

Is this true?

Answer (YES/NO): NO